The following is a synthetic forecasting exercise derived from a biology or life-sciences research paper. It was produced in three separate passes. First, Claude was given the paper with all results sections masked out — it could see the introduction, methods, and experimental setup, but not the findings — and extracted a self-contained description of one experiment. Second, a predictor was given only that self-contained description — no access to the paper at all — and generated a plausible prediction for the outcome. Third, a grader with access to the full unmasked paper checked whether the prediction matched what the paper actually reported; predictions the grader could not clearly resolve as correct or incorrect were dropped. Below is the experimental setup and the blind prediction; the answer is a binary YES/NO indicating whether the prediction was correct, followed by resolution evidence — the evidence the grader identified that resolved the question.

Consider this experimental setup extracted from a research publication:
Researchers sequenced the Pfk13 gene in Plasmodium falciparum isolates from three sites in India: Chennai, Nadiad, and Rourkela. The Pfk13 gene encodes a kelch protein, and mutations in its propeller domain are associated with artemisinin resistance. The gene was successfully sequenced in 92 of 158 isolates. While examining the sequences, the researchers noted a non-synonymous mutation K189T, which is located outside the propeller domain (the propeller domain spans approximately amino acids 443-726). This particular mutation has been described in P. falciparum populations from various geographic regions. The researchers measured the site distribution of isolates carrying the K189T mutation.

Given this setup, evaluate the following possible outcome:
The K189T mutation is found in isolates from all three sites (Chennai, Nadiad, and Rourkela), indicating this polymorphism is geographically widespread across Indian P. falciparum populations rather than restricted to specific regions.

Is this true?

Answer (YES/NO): NO